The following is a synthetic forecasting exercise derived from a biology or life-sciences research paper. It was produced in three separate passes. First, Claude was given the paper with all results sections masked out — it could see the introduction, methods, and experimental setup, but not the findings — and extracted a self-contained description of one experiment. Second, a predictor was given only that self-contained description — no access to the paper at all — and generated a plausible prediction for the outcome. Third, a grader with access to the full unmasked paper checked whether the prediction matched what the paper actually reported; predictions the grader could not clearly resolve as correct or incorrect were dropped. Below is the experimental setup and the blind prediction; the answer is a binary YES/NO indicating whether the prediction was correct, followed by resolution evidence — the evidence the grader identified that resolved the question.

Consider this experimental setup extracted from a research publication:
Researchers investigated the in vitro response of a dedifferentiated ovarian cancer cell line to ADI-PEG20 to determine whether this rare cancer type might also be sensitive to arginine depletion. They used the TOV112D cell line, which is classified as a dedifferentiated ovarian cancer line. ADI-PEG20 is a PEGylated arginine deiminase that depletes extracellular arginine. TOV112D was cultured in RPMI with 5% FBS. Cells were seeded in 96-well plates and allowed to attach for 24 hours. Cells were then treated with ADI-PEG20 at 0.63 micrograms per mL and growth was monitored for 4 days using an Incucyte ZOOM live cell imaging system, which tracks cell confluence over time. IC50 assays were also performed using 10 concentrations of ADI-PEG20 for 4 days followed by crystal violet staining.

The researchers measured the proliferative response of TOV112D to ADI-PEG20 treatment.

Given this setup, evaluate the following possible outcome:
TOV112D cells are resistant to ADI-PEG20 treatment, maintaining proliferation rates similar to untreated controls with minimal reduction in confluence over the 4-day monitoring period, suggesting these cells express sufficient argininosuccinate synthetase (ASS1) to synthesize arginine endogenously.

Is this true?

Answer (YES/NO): NO